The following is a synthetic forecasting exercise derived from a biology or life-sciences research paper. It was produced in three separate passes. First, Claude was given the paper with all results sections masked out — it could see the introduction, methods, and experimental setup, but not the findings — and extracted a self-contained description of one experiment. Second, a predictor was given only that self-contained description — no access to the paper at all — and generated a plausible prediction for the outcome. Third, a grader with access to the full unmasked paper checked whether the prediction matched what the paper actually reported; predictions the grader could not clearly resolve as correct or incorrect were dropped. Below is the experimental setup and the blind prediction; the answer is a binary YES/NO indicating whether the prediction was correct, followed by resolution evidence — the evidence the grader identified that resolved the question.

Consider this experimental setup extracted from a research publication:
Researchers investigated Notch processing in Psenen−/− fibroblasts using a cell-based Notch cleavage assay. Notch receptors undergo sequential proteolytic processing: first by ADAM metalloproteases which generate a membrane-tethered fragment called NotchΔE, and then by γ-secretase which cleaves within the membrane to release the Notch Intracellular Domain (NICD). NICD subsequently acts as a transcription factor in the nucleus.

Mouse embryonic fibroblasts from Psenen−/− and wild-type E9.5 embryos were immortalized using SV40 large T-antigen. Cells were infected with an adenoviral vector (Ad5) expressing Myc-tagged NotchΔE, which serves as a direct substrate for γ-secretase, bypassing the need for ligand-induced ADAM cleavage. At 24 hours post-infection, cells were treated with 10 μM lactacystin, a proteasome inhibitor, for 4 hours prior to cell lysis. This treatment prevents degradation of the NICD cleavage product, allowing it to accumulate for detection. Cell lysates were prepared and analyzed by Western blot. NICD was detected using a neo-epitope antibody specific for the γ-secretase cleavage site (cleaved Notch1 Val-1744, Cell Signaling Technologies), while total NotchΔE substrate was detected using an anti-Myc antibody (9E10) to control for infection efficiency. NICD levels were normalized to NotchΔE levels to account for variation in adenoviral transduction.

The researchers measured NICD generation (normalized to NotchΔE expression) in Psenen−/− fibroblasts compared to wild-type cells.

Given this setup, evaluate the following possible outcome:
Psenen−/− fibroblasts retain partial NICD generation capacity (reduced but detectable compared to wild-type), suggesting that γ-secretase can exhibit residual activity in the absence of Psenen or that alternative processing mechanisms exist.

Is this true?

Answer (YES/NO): NO